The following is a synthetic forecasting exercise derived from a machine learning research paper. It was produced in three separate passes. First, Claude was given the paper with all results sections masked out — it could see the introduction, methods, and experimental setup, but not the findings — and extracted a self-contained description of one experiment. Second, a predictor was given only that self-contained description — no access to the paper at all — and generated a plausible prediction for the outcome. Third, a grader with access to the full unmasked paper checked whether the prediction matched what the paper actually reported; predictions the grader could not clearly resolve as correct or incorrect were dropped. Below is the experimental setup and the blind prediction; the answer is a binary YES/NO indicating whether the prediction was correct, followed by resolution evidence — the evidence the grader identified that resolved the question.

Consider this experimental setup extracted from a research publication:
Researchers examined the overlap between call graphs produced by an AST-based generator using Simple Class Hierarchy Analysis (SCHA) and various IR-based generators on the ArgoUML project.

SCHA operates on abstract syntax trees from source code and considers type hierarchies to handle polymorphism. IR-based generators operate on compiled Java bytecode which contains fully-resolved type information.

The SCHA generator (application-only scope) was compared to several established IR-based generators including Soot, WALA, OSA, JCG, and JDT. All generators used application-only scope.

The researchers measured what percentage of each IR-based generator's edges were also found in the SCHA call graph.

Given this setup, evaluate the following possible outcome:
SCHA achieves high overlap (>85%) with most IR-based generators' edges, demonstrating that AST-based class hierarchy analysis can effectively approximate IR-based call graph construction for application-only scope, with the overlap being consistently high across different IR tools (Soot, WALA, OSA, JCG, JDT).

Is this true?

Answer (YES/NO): NO